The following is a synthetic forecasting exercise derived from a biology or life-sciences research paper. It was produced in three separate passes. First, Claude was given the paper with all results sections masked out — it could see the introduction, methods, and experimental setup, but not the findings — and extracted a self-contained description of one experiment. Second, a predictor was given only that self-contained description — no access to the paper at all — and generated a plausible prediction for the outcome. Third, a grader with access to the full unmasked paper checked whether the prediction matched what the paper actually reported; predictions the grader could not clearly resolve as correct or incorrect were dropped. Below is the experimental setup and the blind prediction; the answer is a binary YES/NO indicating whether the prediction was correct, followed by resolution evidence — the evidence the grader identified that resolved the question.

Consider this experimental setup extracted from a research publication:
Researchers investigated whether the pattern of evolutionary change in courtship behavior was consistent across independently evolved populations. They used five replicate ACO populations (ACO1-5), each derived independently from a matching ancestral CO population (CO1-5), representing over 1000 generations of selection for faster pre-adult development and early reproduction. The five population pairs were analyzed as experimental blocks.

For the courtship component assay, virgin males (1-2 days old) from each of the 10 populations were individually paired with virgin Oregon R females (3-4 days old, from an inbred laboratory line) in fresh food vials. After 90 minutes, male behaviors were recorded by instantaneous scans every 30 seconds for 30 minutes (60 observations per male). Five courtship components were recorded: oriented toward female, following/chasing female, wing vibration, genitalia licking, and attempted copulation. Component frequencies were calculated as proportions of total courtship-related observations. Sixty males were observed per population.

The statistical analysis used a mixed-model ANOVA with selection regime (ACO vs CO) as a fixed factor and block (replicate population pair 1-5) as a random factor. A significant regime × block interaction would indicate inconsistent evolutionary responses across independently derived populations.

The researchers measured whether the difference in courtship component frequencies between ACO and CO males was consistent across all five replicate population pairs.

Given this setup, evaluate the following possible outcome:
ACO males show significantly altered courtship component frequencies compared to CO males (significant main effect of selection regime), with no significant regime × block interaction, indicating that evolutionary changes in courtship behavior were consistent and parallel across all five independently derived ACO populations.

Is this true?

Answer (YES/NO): NO